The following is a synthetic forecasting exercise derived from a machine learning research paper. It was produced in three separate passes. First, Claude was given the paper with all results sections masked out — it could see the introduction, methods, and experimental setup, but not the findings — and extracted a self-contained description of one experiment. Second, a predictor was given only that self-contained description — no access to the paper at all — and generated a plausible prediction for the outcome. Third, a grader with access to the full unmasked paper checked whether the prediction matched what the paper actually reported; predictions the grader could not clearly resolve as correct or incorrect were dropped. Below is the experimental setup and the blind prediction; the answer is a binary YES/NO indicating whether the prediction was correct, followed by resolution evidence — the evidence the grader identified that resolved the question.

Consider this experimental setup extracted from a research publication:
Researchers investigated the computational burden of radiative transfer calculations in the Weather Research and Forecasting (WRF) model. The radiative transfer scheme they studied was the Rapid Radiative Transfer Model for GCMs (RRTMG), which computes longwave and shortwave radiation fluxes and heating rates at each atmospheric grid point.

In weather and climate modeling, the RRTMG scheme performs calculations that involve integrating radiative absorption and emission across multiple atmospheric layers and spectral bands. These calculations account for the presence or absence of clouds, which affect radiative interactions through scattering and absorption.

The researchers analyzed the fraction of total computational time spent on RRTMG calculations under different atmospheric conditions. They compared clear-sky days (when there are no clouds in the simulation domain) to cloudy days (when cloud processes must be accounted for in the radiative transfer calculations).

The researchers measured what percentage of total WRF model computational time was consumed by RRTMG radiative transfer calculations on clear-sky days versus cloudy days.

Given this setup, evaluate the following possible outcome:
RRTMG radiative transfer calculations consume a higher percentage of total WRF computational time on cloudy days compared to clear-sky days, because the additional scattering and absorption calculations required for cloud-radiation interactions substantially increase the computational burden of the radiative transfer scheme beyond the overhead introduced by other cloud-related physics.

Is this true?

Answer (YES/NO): YES